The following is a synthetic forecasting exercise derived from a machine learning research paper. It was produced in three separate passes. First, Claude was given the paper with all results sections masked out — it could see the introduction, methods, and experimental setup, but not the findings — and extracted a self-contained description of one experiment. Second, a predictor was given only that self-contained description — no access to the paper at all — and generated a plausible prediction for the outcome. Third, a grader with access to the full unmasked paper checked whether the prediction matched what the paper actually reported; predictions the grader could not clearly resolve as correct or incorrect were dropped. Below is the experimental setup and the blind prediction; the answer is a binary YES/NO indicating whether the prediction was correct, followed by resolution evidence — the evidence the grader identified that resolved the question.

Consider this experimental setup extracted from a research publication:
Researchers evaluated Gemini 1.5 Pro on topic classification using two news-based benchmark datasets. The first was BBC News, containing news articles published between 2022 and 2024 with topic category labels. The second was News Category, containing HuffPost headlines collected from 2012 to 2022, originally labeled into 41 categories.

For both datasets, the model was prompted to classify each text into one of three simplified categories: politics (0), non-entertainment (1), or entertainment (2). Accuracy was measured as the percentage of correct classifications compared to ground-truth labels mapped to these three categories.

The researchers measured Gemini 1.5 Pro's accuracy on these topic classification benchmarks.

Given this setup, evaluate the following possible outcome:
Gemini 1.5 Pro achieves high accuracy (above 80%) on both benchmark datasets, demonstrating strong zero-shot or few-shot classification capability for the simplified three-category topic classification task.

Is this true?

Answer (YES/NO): NO